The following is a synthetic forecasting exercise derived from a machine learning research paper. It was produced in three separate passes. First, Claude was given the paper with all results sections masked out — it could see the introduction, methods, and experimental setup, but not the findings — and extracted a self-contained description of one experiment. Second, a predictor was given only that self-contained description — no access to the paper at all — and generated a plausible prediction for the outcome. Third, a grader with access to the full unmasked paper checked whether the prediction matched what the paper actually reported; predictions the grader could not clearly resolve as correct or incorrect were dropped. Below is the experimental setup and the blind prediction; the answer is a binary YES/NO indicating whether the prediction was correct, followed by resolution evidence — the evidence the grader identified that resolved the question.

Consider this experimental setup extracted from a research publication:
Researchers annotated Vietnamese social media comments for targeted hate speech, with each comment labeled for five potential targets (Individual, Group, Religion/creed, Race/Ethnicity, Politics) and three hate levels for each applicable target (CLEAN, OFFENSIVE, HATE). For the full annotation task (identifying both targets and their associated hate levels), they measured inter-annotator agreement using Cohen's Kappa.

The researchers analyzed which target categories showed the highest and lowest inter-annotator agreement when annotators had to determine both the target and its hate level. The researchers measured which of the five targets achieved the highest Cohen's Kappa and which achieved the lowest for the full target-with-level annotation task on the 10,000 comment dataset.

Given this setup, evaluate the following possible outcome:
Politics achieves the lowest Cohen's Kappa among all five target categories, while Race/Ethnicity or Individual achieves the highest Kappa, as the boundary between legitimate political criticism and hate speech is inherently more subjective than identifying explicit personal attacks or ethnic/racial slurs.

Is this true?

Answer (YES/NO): NO